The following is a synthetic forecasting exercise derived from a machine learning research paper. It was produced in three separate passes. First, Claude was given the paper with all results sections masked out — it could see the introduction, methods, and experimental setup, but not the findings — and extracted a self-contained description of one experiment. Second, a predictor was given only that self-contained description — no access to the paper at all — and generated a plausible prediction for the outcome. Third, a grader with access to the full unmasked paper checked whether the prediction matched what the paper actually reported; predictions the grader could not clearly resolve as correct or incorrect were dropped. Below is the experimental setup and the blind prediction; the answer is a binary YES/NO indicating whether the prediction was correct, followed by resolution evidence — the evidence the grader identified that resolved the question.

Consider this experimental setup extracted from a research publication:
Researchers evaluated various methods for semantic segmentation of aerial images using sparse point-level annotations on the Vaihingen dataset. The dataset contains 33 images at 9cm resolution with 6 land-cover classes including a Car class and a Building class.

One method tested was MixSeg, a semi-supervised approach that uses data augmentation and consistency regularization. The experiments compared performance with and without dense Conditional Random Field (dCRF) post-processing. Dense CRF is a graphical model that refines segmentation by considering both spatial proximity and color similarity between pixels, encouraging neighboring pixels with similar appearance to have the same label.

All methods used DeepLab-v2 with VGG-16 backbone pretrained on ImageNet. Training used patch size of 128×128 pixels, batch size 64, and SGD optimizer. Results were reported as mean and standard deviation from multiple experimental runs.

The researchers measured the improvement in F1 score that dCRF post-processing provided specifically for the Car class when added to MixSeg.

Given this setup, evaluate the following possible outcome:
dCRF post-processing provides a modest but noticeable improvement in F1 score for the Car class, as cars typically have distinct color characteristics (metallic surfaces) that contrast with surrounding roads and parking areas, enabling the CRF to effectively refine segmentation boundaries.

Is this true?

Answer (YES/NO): NO